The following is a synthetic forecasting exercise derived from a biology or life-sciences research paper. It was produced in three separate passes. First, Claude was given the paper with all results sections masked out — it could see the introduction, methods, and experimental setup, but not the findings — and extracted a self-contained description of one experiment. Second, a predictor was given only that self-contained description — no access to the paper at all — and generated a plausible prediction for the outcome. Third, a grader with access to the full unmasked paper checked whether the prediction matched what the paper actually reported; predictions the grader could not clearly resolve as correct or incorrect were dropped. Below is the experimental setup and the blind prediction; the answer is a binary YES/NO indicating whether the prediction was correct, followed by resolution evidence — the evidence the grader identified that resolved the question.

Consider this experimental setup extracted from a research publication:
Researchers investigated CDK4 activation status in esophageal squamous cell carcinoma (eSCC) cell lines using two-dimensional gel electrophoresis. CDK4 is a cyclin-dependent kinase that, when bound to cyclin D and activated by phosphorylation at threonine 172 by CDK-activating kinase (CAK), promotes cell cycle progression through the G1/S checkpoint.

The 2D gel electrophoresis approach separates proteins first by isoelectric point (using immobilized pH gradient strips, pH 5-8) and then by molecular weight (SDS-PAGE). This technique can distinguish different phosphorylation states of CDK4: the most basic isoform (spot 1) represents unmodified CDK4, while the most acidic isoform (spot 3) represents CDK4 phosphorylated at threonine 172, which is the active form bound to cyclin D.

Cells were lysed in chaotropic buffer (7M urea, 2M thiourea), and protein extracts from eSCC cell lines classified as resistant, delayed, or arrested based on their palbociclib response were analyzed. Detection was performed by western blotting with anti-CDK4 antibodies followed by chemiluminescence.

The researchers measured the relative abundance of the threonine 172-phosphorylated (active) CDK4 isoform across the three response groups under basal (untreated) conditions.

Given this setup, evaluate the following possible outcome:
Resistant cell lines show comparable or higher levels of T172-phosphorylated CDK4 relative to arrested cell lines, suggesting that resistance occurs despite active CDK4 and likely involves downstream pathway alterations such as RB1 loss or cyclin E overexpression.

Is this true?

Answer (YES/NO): NO